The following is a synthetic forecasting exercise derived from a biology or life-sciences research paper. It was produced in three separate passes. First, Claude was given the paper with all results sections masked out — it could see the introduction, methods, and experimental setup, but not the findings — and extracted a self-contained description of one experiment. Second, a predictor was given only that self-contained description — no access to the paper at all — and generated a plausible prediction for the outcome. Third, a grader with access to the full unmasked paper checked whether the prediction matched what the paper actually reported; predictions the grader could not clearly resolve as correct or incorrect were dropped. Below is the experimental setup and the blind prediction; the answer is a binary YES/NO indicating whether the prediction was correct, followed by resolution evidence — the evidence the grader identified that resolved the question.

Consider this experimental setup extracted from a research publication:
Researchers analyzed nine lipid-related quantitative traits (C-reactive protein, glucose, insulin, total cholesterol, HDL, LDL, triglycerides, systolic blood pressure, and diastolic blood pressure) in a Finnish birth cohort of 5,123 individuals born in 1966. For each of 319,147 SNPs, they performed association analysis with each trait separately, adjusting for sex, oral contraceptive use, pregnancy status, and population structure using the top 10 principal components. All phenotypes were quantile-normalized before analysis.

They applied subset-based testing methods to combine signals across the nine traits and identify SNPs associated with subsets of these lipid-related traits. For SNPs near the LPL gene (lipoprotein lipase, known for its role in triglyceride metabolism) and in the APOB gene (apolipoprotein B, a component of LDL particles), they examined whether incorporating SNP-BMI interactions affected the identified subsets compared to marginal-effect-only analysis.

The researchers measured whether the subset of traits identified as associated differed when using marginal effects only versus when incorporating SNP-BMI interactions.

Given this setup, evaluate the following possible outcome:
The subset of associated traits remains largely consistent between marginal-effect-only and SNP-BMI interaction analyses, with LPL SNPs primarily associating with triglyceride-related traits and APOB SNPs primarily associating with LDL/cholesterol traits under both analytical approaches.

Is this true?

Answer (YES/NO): NO